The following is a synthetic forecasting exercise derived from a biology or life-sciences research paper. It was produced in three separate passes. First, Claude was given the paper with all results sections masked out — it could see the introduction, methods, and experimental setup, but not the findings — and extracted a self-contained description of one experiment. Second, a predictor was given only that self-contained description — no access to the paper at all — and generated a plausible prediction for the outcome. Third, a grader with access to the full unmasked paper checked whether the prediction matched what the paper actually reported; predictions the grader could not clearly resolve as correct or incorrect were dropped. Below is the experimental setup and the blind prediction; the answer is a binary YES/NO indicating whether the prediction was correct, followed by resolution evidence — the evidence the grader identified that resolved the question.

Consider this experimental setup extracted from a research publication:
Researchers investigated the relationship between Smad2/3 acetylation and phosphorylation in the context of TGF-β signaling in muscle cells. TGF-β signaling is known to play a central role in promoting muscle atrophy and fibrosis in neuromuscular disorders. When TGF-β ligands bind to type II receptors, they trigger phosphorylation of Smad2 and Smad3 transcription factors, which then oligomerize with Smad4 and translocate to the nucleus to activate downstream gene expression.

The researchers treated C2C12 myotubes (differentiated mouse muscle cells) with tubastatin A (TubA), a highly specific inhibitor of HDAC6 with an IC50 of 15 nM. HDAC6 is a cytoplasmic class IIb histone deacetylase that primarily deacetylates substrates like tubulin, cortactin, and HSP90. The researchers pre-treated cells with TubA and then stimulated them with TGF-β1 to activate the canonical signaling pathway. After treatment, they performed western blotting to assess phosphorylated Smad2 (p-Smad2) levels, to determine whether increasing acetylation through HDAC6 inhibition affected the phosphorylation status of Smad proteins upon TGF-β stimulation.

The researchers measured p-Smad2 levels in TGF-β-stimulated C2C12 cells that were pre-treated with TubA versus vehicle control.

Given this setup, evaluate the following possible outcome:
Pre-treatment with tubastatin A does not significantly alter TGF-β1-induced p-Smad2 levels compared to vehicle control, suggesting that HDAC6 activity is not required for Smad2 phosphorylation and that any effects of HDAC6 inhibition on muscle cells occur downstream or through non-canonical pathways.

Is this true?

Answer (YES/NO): NO